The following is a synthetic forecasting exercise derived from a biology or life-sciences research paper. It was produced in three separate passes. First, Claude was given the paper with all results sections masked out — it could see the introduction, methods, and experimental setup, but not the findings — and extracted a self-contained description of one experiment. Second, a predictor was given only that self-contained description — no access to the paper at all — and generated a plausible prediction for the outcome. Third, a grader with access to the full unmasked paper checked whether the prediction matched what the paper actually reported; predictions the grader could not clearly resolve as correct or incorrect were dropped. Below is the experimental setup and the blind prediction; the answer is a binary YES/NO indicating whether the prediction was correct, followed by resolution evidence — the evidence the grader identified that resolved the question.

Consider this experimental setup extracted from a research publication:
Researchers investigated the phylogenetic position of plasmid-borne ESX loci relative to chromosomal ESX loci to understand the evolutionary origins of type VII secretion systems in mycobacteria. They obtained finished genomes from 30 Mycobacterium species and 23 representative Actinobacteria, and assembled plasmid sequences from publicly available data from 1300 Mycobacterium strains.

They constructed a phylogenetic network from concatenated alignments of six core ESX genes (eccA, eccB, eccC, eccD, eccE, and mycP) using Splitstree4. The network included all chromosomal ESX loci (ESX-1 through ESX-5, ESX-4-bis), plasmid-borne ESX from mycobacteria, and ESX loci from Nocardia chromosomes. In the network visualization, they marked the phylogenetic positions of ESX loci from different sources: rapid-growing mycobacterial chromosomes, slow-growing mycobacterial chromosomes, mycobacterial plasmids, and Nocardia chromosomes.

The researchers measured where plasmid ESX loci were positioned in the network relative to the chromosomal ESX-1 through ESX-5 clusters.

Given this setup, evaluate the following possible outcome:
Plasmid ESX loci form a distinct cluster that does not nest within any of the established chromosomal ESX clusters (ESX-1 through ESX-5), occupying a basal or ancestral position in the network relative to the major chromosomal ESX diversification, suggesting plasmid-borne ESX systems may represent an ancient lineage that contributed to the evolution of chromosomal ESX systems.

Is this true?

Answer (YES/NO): NO